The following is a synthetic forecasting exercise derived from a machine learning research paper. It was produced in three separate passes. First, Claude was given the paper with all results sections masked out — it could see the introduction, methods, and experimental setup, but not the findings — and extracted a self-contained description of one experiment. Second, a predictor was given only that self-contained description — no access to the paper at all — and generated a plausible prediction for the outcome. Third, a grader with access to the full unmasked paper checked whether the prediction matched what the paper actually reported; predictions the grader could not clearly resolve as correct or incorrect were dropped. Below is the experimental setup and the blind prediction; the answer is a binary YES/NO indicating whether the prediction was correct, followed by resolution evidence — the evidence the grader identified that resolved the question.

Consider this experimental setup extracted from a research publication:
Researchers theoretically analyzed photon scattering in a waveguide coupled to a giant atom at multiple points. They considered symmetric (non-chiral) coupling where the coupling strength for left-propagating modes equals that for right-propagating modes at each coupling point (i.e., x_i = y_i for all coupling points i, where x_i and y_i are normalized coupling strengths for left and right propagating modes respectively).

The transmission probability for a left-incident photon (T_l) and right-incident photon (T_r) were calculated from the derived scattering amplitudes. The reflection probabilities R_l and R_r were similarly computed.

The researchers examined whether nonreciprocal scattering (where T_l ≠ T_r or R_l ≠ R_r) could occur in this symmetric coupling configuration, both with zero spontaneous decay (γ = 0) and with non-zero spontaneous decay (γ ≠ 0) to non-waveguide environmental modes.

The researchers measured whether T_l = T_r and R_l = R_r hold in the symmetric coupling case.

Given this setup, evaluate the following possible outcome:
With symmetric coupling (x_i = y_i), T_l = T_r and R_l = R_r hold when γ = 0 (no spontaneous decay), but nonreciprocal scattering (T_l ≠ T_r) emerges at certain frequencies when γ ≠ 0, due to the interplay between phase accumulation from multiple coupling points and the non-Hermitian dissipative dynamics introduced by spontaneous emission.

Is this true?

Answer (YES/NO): NO